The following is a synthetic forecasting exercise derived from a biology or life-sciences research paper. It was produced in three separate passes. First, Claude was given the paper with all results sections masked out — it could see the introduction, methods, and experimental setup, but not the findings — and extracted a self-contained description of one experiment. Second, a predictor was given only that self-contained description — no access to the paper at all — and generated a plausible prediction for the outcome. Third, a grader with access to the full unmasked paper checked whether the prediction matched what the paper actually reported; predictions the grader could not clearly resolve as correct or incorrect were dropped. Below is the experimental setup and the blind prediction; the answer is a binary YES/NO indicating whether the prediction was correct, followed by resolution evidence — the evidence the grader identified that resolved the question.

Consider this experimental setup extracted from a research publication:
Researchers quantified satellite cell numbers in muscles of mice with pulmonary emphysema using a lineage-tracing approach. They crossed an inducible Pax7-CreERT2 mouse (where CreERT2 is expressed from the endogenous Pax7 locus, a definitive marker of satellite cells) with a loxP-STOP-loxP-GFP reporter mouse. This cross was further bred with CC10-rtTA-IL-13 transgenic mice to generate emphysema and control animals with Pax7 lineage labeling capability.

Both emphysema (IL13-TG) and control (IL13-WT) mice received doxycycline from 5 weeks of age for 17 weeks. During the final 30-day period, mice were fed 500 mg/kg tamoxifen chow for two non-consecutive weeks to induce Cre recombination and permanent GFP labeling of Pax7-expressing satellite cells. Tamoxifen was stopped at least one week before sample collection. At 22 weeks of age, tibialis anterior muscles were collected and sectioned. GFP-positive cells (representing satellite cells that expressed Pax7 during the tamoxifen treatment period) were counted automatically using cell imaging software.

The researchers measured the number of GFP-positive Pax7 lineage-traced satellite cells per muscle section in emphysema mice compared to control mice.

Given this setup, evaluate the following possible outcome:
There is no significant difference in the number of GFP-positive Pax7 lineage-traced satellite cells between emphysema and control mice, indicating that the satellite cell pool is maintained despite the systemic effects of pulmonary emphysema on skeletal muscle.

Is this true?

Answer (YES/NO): YES